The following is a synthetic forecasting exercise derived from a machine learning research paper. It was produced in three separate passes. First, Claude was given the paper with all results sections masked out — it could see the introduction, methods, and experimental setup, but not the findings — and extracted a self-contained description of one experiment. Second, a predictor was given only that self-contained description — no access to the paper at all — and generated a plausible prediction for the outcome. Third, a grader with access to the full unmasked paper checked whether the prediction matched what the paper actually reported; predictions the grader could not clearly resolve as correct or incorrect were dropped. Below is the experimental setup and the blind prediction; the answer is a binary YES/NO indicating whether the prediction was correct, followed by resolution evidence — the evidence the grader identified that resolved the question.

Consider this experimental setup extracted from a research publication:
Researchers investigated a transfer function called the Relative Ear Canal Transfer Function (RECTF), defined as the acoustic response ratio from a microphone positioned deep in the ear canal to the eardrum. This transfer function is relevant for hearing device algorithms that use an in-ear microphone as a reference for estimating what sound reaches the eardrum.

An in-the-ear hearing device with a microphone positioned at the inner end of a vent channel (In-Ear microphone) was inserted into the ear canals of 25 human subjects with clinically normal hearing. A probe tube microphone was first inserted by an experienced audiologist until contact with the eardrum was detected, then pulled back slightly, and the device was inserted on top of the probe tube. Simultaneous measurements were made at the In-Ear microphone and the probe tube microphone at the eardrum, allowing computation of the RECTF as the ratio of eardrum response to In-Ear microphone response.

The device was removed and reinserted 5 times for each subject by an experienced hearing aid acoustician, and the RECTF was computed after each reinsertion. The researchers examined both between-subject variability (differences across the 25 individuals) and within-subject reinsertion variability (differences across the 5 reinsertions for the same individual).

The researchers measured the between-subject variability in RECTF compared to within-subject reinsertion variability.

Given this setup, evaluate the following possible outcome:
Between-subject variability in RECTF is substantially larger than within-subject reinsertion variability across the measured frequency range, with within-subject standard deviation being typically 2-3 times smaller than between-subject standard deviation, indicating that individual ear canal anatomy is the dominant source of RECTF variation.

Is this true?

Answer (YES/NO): NO